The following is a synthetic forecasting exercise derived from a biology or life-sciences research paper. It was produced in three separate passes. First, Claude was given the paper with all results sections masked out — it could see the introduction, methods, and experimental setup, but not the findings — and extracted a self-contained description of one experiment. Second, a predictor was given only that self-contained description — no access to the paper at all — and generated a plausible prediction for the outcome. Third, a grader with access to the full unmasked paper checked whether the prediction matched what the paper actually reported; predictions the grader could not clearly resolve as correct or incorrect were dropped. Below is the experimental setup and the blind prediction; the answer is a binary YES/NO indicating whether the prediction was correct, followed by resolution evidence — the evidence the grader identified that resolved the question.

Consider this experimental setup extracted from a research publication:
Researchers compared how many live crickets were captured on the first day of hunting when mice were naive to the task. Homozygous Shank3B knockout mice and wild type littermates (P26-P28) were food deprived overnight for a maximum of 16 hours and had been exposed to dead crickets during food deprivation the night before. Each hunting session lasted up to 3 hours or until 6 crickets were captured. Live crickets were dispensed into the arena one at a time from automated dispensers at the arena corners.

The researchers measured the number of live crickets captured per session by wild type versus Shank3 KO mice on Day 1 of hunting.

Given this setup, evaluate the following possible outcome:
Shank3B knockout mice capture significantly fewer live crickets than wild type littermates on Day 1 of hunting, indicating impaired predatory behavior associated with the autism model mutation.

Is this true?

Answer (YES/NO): YES